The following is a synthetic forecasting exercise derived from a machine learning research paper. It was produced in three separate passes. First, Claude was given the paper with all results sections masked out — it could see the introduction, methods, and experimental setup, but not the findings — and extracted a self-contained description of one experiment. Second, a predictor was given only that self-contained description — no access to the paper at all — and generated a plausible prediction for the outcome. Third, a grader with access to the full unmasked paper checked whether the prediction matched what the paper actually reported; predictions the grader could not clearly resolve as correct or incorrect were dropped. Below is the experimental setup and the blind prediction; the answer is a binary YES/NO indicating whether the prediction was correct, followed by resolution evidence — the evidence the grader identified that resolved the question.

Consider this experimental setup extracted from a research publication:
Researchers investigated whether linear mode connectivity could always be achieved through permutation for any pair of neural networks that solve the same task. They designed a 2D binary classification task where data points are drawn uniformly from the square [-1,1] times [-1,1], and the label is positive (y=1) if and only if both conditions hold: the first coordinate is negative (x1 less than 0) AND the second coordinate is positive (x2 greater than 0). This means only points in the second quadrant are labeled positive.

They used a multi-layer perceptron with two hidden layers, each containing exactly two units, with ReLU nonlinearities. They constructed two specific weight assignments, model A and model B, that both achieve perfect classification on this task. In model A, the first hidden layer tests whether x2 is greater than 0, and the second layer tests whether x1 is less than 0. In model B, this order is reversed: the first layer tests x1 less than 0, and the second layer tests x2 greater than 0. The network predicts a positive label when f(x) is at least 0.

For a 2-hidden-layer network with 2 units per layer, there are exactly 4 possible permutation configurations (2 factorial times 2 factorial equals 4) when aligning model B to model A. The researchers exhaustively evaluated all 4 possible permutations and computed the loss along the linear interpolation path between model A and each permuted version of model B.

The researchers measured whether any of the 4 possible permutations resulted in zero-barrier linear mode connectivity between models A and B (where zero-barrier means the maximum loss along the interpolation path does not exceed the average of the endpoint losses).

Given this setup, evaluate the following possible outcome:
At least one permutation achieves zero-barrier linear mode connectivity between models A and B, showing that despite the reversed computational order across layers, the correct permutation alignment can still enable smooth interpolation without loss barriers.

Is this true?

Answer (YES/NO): NO